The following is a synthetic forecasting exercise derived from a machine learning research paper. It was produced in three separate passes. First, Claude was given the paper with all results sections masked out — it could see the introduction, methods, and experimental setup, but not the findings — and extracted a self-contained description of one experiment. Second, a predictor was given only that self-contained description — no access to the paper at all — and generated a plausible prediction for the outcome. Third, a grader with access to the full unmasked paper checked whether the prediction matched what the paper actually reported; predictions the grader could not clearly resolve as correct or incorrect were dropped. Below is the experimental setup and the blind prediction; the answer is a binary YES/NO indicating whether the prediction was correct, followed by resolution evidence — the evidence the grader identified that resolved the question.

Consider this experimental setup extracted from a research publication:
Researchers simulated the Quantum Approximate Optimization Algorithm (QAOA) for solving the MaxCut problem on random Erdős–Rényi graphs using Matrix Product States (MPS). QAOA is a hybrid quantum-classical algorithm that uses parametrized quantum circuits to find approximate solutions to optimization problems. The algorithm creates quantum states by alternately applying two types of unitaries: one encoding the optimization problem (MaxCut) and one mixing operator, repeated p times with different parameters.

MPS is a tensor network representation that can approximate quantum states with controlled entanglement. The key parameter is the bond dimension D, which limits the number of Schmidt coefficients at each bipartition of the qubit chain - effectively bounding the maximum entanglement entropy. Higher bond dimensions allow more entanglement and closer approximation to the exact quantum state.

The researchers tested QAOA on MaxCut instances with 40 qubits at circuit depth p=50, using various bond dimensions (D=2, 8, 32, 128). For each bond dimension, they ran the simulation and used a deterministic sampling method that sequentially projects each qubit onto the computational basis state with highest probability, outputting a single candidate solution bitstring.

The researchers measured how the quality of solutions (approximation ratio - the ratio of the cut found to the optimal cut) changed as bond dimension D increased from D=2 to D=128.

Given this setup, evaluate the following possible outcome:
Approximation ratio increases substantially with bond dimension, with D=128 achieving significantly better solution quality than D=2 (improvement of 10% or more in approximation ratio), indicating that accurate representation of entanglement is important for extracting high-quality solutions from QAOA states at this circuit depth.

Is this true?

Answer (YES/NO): NO